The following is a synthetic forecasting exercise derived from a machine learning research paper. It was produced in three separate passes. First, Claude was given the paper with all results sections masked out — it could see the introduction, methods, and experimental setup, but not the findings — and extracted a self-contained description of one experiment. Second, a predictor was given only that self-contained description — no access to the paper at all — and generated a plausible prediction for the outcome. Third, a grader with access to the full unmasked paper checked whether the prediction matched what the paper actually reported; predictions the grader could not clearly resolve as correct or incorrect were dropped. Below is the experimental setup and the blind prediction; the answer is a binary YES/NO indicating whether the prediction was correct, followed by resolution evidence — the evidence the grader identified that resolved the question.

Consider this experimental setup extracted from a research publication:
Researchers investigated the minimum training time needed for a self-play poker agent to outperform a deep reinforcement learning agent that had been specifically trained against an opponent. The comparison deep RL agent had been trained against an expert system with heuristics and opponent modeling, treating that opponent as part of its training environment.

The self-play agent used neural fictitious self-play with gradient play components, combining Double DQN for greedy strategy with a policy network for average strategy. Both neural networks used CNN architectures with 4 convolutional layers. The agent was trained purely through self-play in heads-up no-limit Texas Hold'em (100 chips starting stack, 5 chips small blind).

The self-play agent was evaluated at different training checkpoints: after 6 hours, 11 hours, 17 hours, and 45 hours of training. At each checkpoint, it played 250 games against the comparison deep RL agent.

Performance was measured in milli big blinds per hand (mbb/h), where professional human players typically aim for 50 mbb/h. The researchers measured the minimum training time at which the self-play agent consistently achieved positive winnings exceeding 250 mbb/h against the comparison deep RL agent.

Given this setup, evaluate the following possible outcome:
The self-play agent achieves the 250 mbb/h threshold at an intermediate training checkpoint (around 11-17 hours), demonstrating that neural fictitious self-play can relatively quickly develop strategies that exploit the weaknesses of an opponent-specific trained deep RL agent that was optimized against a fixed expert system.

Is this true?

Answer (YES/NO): NO